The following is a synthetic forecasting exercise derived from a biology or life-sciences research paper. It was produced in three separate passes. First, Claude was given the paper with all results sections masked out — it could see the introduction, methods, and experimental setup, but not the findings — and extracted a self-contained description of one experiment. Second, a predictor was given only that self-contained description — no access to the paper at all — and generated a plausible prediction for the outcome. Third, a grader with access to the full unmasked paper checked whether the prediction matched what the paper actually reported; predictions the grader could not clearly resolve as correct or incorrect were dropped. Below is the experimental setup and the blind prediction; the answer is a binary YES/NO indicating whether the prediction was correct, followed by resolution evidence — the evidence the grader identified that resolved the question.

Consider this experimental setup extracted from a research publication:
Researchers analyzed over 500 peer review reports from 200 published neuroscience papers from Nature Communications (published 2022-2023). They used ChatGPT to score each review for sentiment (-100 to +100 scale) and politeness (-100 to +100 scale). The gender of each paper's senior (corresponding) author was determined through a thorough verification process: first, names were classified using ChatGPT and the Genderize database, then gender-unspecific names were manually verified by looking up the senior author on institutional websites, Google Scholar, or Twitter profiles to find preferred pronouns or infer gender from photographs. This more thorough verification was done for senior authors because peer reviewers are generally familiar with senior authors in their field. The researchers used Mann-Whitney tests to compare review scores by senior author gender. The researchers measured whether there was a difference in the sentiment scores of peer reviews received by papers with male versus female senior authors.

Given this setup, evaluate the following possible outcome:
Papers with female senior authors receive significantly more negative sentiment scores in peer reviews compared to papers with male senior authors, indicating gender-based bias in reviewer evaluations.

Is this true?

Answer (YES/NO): NO